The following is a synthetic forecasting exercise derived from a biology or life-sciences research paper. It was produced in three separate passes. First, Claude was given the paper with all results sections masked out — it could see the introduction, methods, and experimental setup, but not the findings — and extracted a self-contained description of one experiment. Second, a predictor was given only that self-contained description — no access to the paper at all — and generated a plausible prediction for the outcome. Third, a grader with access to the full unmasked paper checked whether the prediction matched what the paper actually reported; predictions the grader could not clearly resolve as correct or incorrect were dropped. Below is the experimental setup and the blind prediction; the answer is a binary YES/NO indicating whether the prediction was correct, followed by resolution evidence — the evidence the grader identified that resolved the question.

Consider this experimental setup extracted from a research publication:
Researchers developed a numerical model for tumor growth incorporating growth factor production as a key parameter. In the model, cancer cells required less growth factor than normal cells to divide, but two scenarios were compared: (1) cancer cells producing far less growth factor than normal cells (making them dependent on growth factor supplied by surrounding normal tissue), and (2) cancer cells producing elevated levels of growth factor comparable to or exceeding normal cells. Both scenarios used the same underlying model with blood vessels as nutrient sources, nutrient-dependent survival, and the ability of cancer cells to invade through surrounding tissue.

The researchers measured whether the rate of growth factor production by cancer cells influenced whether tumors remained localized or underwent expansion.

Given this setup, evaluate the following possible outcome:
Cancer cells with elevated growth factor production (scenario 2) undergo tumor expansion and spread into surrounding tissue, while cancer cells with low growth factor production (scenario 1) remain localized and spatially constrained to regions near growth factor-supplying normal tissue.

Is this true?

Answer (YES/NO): YES